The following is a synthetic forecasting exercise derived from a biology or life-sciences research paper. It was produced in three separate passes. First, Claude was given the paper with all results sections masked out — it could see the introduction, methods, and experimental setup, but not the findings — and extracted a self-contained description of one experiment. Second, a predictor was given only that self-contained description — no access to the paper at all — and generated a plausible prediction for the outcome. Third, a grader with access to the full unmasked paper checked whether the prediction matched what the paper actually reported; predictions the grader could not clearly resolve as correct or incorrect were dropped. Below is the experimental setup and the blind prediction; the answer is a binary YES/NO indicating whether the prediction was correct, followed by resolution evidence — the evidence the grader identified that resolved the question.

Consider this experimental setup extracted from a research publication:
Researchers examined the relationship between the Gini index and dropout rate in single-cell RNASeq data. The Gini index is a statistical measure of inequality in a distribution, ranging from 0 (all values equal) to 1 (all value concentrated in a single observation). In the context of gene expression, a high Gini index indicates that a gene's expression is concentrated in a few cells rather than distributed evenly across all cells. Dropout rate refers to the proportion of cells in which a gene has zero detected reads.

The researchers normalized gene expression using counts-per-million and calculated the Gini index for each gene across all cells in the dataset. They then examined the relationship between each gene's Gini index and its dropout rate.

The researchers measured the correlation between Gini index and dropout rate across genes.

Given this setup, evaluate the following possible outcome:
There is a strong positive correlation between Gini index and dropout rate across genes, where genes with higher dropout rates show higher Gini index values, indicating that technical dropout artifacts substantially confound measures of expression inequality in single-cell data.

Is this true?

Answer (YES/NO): YES